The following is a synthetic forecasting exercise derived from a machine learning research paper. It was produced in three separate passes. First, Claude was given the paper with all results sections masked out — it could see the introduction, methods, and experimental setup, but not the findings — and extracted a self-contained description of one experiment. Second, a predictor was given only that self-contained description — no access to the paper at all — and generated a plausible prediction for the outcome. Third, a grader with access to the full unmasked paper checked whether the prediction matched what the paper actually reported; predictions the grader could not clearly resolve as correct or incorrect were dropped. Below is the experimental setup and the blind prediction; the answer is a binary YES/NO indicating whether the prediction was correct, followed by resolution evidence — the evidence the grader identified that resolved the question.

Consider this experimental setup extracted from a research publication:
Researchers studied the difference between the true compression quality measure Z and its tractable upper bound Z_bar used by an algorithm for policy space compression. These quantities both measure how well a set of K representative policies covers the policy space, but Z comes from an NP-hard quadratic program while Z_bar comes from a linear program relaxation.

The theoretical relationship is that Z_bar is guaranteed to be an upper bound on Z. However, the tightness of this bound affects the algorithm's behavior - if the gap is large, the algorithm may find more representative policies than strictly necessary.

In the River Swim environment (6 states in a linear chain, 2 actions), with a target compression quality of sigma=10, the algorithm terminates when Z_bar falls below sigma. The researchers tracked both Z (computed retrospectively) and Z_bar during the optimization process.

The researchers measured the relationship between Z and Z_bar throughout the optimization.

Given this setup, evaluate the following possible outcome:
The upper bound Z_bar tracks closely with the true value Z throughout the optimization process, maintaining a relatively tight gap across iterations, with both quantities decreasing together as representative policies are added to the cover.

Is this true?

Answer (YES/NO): NO